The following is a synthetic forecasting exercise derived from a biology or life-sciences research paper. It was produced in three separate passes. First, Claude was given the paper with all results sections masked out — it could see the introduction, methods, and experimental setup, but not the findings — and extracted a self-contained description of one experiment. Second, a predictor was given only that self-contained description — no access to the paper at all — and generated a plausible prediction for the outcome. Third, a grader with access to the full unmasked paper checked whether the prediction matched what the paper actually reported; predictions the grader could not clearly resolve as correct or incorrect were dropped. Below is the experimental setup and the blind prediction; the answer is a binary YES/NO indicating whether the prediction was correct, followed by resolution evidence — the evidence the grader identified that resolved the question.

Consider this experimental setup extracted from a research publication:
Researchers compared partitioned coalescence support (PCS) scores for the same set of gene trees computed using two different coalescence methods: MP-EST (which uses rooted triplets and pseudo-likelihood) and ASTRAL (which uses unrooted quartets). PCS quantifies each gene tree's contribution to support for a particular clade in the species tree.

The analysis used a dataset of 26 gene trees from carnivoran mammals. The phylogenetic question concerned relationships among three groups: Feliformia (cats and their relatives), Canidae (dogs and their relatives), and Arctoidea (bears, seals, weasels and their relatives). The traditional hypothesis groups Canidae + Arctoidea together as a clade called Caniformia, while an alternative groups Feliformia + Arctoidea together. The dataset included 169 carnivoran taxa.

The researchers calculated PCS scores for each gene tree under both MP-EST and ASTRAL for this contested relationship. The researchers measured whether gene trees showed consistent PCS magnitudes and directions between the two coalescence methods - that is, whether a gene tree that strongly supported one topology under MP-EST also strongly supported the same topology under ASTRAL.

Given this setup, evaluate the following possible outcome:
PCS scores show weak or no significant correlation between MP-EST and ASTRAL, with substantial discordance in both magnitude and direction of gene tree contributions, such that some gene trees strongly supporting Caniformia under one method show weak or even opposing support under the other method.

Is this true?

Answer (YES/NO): NO